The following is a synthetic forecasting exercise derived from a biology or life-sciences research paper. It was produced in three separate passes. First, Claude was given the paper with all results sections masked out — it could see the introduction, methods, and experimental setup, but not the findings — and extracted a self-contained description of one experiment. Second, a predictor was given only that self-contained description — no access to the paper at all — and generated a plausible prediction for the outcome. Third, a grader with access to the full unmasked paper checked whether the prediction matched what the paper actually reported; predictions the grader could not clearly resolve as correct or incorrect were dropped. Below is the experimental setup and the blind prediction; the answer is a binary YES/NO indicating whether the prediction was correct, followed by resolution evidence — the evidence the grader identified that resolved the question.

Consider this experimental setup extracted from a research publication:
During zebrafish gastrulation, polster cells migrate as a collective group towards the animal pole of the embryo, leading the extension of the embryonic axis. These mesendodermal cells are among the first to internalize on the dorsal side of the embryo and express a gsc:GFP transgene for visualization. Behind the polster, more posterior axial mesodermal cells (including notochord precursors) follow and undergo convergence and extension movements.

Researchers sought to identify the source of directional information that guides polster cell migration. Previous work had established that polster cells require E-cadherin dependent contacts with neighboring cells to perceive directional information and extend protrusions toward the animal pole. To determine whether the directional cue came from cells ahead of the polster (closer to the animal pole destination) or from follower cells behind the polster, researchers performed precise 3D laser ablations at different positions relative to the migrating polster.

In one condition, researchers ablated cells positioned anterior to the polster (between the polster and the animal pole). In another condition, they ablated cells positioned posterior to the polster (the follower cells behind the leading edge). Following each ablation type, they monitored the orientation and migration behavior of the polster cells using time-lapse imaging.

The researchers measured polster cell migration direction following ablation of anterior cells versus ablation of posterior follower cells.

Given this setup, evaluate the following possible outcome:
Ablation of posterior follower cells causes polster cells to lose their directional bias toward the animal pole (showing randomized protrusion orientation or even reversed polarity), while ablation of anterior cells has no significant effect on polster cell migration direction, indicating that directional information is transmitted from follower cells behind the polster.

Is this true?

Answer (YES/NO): YES